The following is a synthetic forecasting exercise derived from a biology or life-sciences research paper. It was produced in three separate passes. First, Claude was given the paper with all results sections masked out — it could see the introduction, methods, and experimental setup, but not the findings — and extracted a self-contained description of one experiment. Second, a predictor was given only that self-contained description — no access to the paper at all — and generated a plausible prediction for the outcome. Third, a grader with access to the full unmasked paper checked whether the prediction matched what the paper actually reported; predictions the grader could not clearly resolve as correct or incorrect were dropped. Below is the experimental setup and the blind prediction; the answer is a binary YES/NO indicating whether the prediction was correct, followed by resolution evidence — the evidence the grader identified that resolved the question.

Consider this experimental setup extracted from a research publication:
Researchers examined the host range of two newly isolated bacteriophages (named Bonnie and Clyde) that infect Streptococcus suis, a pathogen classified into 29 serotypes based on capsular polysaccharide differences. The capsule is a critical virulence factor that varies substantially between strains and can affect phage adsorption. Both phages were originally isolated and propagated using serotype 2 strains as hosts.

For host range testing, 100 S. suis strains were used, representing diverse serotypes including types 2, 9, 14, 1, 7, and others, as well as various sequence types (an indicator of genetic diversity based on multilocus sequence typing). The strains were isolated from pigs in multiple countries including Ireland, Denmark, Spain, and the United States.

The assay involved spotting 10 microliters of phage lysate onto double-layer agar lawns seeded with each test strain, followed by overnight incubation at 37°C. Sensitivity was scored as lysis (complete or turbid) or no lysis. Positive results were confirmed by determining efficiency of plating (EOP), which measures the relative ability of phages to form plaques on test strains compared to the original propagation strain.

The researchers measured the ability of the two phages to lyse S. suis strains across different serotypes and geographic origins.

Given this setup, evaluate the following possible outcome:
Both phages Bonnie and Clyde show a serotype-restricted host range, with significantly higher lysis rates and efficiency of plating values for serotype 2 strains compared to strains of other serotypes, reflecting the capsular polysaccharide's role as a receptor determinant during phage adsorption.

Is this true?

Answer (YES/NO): NO